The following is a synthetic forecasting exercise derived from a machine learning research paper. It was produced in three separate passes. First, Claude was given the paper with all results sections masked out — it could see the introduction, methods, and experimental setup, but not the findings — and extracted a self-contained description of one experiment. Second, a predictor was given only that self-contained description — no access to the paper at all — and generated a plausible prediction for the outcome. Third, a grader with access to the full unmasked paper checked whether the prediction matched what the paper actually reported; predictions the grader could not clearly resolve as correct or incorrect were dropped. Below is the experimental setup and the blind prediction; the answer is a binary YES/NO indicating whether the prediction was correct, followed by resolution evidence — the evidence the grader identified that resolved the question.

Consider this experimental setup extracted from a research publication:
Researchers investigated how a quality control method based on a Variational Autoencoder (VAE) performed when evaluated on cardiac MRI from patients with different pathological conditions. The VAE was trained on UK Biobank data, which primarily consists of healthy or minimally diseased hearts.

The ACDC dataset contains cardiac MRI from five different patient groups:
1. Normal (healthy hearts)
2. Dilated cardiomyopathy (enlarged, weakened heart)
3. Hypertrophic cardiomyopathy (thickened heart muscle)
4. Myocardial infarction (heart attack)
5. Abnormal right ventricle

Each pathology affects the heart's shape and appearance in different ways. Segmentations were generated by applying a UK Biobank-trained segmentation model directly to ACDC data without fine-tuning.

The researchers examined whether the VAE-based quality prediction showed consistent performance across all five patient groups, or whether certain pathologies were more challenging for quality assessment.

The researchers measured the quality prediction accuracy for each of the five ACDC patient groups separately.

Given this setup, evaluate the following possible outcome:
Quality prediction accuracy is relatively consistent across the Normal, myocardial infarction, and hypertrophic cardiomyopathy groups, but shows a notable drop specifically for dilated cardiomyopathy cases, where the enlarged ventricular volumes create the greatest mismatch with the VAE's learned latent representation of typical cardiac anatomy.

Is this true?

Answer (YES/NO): NO